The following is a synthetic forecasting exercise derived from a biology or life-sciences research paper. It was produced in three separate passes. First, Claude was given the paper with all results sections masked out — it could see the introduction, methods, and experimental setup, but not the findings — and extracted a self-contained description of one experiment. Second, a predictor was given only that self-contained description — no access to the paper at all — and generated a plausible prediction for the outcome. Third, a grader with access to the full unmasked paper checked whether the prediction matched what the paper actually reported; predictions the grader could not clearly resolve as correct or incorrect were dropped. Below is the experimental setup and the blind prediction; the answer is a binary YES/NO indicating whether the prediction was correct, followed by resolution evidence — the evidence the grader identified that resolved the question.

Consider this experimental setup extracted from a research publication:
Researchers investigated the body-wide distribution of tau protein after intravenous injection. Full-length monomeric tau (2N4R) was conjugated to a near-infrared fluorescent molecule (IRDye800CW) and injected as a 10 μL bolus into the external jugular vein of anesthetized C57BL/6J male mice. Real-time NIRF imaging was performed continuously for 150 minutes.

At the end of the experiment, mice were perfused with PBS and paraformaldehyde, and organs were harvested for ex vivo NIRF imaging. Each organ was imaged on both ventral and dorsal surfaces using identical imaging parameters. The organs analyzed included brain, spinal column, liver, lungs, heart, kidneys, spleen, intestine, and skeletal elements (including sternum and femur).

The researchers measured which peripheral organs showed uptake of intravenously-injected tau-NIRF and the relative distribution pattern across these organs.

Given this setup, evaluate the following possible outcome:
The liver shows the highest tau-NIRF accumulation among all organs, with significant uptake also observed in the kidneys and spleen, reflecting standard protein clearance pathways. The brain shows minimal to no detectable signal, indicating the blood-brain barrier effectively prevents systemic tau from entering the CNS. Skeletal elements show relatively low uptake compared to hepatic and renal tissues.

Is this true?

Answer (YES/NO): NO